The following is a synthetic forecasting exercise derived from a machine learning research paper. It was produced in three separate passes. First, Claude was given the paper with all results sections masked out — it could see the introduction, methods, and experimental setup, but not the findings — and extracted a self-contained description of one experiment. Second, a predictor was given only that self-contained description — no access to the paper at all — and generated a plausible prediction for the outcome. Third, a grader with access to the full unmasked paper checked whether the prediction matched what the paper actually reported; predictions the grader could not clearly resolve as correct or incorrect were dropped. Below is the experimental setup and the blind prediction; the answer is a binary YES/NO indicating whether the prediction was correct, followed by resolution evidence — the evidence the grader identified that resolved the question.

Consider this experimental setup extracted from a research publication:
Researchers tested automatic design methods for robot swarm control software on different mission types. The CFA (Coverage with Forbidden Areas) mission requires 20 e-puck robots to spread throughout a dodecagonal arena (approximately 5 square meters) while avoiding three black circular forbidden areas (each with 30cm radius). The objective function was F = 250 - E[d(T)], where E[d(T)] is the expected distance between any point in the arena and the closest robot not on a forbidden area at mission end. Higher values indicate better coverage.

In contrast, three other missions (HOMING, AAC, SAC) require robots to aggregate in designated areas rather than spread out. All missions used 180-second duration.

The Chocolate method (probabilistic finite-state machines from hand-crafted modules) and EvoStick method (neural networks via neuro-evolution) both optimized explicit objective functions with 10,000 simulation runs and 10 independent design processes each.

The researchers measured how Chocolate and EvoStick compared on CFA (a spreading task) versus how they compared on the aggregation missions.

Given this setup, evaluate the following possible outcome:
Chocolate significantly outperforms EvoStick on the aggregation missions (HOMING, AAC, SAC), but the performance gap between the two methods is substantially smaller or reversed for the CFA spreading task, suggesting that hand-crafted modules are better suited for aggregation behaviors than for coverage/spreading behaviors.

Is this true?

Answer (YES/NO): NO